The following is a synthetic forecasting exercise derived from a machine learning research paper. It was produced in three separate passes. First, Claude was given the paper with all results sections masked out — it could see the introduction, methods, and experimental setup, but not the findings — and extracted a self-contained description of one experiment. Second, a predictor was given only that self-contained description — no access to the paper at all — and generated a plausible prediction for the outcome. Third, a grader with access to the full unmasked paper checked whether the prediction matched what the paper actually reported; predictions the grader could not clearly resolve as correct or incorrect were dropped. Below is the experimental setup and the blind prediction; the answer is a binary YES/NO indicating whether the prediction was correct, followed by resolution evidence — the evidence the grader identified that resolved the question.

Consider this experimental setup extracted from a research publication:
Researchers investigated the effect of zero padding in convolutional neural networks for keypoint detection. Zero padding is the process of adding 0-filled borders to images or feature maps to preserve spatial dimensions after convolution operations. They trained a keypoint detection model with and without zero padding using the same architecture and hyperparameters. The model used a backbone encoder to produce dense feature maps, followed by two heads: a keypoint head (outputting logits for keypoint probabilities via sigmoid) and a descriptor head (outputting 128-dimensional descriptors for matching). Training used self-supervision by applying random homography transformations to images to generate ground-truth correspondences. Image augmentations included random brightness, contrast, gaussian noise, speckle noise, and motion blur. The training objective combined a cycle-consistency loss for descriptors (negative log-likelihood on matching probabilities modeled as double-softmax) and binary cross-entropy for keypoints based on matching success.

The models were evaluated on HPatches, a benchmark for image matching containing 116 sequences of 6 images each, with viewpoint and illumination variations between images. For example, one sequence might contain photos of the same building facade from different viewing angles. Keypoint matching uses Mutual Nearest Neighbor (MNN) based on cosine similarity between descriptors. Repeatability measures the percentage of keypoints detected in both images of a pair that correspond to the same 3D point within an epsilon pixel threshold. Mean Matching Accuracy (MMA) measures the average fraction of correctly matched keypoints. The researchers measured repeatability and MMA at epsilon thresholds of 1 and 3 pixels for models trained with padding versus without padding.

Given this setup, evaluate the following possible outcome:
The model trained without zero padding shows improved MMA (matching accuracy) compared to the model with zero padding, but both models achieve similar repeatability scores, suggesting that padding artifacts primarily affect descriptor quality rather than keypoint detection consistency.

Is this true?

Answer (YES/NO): NO